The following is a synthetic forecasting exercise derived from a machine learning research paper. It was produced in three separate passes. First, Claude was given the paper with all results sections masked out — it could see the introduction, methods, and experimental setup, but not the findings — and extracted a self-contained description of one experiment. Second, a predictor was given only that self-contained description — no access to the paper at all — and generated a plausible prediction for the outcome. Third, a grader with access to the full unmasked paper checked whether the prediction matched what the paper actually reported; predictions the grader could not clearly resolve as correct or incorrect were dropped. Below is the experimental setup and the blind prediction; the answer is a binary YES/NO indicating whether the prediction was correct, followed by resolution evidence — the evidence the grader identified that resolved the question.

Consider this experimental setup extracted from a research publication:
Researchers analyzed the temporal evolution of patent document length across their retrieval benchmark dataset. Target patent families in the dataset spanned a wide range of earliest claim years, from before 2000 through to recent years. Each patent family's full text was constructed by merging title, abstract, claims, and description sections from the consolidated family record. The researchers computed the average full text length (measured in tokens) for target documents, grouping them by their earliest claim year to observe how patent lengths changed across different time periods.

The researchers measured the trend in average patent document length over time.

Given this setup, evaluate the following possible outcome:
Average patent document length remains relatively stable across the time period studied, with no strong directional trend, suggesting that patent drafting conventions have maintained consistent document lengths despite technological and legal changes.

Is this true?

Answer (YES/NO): NO